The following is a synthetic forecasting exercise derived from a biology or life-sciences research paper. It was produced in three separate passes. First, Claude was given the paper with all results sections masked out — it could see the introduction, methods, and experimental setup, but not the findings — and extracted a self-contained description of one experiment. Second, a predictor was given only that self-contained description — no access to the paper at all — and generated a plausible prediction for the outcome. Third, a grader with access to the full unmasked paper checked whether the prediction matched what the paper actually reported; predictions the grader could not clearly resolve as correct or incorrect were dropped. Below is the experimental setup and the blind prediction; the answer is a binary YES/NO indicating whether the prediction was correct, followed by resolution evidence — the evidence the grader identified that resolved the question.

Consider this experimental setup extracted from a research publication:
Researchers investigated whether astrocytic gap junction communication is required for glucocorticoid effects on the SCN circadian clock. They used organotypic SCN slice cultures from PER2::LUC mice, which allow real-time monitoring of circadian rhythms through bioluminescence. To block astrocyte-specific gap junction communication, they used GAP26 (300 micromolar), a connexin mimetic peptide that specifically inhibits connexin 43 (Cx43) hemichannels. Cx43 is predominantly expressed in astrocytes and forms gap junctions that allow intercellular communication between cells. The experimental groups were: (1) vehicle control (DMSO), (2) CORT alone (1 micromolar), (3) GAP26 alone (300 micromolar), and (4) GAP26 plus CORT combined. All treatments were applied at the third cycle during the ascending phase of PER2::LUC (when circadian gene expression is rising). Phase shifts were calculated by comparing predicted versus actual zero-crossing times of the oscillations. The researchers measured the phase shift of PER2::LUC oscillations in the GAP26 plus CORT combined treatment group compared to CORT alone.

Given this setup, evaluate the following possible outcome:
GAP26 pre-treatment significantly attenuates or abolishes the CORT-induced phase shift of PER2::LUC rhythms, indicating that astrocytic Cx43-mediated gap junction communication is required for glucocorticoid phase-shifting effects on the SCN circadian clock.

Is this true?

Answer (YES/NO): YES